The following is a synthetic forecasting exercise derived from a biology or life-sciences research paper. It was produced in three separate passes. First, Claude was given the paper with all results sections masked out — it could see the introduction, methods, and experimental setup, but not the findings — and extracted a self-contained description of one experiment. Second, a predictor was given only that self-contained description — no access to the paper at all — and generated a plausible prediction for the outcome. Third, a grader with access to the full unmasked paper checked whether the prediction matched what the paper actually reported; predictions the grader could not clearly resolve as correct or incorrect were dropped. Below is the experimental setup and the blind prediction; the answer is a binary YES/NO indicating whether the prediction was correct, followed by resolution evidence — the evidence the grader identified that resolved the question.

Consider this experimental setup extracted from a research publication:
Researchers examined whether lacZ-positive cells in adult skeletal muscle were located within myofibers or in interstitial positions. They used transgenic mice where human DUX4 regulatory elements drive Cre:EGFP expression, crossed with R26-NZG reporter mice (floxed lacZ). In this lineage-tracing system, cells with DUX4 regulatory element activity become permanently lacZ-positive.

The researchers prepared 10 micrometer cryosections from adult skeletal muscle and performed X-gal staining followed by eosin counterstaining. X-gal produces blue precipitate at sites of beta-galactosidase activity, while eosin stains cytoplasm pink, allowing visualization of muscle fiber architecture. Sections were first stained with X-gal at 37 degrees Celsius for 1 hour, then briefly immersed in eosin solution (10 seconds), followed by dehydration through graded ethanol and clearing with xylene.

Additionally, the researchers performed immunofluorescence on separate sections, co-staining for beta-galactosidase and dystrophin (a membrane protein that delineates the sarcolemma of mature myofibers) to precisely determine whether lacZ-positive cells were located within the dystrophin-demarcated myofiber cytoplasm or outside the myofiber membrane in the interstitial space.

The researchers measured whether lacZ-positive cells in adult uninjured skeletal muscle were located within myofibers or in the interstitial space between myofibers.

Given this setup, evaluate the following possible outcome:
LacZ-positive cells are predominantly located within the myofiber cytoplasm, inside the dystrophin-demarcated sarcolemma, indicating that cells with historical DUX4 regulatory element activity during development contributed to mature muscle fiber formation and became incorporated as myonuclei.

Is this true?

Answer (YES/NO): NO